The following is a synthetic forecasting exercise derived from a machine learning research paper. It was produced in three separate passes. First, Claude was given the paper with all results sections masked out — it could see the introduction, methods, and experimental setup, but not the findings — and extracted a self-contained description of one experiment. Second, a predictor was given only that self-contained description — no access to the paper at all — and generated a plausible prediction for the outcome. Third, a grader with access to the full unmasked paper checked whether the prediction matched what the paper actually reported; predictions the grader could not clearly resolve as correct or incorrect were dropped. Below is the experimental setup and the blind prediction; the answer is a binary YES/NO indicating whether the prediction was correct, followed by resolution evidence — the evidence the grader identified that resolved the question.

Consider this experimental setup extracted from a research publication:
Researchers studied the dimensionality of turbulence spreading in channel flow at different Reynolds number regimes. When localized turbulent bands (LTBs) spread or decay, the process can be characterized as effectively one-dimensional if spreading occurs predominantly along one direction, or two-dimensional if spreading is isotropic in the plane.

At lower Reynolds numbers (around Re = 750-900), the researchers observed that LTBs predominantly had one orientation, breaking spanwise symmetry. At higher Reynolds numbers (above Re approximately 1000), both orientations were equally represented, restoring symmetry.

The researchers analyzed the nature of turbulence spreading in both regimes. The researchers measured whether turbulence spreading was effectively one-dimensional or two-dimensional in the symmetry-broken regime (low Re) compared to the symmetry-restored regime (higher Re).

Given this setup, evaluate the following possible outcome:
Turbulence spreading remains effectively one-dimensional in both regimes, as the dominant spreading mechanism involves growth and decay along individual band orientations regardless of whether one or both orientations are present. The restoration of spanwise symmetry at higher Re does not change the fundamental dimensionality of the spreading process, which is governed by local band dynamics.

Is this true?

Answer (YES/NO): NO